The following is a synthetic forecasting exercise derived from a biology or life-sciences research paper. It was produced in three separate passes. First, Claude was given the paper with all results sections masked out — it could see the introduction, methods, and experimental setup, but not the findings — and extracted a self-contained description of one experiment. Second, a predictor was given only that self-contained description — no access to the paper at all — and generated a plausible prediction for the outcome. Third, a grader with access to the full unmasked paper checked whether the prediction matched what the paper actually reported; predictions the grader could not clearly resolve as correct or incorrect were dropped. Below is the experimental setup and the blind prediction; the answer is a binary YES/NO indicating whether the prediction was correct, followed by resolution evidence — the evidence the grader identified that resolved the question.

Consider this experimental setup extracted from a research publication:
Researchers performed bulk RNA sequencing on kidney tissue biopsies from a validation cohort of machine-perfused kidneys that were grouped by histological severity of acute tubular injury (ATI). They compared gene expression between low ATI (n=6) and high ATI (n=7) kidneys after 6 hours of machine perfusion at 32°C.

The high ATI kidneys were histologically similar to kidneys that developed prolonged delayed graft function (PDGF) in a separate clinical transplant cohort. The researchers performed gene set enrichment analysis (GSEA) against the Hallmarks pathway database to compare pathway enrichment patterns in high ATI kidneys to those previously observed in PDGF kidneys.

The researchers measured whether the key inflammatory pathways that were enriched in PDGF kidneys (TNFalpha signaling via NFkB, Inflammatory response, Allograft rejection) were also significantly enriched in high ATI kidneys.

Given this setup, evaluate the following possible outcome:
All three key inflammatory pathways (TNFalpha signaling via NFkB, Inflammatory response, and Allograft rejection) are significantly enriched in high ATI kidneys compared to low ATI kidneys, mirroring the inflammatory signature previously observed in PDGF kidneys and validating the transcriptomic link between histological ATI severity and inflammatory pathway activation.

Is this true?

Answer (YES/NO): YES